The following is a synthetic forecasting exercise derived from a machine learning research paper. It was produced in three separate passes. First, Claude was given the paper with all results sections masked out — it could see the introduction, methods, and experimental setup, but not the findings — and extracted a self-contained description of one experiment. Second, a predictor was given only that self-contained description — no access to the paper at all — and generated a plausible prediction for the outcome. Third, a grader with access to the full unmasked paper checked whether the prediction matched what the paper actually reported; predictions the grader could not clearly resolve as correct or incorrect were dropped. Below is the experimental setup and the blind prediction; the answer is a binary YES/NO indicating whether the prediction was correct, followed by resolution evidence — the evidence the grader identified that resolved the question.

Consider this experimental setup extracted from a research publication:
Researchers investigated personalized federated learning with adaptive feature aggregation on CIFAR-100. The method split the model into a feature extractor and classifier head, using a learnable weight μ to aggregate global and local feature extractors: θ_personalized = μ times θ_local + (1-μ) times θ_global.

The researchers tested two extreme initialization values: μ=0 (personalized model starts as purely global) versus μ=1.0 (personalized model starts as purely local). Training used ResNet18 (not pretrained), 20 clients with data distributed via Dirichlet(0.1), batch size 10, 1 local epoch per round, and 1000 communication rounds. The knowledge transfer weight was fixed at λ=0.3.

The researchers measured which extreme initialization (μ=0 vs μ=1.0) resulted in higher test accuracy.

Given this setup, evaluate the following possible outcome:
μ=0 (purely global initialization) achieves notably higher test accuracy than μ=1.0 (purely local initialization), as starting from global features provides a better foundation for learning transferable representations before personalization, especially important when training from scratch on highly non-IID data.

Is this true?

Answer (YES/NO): YES